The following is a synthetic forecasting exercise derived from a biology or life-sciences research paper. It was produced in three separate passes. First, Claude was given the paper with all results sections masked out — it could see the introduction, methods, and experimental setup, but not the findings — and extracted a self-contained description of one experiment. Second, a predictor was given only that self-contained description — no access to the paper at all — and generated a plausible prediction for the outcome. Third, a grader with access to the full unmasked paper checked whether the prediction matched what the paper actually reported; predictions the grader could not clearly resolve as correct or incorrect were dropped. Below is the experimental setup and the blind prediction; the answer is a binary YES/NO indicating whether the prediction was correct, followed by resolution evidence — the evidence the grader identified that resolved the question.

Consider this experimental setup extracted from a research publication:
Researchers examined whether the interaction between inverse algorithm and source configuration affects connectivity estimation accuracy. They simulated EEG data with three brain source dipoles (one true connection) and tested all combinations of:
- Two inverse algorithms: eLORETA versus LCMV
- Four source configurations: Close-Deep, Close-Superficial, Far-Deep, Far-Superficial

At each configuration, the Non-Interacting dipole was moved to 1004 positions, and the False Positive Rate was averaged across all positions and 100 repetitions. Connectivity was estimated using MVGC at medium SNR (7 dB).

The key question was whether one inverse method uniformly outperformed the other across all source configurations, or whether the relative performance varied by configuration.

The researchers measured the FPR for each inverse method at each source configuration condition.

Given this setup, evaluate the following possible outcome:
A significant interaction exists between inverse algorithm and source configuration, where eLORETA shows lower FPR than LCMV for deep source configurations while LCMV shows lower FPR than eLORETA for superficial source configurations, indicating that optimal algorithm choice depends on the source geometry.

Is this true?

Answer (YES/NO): NO